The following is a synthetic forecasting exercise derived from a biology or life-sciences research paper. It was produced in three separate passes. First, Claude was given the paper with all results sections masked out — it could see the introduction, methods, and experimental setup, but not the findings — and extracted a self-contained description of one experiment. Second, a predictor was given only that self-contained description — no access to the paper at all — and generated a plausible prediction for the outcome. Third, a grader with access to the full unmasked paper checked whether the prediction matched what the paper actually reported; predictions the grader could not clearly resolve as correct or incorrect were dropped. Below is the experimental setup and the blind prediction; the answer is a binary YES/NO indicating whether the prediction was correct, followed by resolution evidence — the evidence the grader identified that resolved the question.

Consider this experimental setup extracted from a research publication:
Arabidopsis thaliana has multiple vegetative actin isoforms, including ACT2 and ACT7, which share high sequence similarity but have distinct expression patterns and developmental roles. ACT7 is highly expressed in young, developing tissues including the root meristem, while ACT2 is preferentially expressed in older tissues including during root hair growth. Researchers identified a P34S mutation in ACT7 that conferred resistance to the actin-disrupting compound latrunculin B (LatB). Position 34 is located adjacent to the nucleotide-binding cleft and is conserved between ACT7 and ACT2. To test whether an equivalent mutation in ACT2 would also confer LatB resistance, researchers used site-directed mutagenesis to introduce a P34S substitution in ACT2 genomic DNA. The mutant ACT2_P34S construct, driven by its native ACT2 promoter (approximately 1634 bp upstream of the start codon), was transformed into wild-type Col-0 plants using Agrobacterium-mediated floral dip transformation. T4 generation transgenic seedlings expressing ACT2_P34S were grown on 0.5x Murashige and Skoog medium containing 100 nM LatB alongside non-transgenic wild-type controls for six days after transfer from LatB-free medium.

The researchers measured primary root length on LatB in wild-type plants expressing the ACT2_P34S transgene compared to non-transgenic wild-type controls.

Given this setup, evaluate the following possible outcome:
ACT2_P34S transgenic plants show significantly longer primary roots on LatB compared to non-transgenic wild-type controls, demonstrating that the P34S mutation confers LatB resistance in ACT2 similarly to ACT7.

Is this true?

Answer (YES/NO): YES